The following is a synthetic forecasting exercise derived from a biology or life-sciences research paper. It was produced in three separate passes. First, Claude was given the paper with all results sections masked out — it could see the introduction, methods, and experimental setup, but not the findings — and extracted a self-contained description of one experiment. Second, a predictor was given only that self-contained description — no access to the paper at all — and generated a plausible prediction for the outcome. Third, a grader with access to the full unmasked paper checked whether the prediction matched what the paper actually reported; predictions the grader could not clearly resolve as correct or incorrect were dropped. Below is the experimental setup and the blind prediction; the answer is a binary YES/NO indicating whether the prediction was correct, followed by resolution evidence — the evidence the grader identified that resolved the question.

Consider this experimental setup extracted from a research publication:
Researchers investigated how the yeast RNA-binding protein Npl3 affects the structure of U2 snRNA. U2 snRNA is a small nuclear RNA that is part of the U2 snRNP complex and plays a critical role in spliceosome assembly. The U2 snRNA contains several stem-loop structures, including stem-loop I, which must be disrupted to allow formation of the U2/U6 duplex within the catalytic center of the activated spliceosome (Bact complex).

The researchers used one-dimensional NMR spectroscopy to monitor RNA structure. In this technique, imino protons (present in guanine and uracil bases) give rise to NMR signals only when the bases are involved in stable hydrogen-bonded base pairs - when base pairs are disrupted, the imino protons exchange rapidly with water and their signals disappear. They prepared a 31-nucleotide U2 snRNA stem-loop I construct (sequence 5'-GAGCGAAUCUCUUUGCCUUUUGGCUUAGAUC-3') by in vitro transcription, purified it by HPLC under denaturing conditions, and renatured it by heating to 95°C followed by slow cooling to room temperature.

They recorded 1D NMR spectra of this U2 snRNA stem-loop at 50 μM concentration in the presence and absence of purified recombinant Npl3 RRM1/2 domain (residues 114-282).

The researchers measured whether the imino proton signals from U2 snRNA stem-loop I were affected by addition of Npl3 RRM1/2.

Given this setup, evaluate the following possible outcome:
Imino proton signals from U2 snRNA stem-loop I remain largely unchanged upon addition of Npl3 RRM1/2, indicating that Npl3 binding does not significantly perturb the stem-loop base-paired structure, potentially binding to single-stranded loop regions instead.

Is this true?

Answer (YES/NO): NO